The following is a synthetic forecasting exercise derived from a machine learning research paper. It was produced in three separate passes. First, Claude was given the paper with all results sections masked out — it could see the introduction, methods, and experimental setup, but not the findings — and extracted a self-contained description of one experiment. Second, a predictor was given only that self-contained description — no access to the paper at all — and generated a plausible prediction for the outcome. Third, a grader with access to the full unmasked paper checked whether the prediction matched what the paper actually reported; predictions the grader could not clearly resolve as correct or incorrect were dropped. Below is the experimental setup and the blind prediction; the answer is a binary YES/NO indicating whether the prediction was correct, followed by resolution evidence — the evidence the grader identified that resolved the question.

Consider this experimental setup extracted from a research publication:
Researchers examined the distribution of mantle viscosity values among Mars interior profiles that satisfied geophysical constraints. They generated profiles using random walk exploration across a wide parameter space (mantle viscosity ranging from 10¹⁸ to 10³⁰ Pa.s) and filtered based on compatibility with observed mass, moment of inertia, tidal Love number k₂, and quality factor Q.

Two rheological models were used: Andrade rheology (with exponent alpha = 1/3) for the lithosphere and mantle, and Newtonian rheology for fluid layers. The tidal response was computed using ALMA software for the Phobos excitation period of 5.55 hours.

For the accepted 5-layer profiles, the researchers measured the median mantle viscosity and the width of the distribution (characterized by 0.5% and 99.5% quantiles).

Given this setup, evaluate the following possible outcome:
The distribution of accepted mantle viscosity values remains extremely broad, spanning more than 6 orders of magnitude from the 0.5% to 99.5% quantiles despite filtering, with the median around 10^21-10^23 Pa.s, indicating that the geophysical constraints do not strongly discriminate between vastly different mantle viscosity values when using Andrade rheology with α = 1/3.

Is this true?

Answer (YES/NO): YES